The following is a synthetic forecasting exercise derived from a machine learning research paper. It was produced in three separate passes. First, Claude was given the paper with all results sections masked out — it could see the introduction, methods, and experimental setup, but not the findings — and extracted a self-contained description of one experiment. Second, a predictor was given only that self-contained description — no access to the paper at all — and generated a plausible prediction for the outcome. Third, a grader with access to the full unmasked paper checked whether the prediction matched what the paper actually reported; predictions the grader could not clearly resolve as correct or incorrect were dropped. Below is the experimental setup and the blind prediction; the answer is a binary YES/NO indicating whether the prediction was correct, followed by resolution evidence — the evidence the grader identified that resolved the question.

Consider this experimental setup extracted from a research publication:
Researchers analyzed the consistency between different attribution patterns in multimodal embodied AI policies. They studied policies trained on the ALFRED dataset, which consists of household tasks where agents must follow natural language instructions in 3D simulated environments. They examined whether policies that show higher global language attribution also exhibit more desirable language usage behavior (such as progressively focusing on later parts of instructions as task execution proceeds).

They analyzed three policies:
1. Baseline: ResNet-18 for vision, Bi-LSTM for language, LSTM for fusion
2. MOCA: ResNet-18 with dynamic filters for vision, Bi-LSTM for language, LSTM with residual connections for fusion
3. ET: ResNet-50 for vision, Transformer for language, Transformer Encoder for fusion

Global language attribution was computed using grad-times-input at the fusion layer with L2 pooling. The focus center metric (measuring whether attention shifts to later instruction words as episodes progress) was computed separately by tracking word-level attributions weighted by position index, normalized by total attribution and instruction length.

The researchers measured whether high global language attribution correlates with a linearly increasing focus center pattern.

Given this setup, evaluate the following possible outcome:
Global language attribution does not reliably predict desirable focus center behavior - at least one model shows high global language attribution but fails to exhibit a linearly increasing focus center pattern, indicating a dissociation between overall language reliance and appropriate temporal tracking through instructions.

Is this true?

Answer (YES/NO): NO